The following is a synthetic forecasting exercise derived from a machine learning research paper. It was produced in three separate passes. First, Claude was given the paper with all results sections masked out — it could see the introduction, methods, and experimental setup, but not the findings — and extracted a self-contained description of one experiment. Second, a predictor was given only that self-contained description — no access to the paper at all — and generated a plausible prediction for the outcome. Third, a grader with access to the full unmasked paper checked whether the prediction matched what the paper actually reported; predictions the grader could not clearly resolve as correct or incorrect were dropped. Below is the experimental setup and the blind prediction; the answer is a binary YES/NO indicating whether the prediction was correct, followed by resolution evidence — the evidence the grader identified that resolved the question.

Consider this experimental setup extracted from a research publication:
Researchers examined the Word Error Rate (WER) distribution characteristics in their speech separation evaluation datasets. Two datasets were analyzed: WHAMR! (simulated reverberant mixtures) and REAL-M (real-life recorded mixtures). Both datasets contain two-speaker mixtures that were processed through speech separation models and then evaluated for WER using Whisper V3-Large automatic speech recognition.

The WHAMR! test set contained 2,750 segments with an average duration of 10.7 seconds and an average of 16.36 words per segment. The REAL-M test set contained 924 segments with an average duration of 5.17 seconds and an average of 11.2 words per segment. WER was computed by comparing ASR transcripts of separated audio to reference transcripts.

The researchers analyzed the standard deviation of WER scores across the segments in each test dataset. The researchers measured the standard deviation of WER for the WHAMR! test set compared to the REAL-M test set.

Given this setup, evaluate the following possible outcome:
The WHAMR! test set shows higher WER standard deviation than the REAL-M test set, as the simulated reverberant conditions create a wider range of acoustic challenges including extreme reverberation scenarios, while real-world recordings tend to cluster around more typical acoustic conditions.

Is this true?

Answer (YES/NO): NO